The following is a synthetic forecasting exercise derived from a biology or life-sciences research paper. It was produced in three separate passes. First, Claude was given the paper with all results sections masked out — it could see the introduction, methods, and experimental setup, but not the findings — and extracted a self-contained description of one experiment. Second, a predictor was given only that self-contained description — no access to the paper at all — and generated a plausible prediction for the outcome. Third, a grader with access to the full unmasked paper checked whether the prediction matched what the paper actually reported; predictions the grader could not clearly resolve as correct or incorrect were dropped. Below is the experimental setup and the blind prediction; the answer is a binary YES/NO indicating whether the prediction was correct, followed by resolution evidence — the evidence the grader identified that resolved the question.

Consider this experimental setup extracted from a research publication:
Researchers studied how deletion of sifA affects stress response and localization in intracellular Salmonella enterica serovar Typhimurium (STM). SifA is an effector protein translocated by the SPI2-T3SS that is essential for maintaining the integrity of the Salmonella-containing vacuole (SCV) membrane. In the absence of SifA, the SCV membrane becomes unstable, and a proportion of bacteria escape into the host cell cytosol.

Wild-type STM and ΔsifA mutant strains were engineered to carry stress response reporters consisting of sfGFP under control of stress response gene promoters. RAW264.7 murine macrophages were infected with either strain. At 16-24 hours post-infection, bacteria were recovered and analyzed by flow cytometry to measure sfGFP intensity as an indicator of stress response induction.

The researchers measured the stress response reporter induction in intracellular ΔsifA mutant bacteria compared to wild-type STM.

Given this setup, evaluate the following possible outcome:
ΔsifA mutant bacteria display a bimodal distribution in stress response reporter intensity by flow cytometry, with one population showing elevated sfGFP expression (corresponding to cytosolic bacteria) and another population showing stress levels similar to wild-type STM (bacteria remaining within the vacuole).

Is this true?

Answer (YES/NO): NO